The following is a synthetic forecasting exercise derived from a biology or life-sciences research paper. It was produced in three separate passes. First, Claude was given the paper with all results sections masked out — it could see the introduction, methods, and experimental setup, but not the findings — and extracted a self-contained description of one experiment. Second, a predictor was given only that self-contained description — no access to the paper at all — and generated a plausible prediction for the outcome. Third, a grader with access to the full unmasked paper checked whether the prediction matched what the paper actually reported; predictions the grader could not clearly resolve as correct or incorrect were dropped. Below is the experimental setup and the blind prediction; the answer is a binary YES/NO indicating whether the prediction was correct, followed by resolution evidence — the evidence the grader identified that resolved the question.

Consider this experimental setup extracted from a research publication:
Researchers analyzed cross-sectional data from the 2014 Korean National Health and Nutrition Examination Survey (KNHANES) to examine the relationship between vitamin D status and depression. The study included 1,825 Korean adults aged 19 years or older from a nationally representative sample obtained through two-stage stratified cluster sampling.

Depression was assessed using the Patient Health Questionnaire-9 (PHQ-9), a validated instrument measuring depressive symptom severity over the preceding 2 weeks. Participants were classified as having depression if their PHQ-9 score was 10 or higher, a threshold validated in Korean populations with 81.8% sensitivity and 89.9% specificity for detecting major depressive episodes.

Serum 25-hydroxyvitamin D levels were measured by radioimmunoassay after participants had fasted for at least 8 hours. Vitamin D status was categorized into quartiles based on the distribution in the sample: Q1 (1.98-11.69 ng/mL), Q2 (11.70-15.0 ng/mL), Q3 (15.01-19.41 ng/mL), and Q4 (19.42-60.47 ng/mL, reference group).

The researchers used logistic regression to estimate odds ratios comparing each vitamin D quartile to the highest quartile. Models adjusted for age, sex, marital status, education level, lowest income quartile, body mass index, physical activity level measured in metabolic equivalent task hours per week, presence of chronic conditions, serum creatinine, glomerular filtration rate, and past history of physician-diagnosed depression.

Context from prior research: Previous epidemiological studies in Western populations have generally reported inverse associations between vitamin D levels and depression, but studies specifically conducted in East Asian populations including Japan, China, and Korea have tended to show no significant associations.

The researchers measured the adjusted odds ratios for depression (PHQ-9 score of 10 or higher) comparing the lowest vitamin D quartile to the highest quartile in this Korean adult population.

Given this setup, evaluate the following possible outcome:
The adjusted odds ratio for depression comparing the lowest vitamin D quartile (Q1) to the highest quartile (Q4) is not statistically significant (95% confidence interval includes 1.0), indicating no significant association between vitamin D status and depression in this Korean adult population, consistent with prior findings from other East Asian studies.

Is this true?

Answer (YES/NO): YES